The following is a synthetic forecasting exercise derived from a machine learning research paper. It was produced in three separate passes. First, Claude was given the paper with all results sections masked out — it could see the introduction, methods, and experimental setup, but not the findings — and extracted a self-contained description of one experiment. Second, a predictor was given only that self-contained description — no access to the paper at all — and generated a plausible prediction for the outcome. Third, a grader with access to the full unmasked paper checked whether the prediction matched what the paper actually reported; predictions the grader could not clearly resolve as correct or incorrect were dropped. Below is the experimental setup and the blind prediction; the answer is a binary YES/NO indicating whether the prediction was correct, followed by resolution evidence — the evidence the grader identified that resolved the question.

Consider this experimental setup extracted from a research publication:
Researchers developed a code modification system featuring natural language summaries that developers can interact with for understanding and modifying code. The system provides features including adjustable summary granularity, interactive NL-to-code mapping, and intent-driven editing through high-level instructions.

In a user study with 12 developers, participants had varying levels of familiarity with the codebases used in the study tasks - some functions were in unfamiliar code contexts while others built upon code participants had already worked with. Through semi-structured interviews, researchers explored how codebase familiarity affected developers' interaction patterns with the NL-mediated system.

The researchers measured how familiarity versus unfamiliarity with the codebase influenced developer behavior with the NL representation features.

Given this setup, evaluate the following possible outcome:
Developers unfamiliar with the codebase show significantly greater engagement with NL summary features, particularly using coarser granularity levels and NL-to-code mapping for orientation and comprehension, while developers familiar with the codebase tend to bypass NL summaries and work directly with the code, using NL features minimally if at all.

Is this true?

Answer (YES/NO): NO